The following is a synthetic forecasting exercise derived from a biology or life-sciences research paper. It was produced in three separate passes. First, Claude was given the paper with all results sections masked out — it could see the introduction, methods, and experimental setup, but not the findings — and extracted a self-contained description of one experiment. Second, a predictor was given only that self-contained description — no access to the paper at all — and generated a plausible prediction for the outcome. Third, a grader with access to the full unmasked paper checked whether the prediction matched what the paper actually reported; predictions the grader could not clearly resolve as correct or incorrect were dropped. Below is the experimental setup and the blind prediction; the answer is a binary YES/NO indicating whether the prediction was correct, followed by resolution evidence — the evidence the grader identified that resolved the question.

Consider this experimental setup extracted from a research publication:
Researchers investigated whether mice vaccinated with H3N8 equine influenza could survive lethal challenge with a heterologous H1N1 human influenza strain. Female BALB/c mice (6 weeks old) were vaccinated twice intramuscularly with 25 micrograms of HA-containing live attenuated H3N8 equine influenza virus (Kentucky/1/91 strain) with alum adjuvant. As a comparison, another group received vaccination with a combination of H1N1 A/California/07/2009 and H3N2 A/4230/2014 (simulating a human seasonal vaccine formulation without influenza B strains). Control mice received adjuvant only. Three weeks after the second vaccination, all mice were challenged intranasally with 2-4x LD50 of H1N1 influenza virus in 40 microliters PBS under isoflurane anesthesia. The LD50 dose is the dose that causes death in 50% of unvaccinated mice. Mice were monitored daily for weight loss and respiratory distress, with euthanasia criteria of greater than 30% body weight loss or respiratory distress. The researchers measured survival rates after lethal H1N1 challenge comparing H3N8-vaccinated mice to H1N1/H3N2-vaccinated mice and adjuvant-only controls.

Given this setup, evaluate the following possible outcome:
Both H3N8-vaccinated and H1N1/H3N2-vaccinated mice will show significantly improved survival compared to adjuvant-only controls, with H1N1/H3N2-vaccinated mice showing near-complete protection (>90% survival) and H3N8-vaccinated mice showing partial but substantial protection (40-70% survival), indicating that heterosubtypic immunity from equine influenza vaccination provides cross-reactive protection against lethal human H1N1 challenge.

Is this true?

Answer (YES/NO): NO